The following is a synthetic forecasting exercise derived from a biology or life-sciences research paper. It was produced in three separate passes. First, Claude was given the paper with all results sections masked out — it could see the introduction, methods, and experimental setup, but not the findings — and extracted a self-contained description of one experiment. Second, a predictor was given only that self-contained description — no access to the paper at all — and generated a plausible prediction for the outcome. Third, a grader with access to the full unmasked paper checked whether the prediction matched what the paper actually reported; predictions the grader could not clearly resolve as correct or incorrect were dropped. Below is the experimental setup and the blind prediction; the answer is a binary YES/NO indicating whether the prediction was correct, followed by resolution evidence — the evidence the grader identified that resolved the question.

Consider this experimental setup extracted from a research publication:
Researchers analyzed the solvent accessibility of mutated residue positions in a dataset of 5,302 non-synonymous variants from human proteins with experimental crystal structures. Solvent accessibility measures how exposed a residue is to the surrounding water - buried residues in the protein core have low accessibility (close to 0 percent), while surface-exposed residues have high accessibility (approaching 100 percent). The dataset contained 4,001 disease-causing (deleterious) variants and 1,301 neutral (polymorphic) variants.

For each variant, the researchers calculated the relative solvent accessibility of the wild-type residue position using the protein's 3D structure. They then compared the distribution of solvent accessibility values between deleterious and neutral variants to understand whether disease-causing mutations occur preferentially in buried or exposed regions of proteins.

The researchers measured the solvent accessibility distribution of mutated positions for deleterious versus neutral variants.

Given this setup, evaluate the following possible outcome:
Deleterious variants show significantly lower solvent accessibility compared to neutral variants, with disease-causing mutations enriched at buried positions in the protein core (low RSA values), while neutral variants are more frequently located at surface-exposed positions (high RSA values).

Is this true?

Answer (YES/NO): YES